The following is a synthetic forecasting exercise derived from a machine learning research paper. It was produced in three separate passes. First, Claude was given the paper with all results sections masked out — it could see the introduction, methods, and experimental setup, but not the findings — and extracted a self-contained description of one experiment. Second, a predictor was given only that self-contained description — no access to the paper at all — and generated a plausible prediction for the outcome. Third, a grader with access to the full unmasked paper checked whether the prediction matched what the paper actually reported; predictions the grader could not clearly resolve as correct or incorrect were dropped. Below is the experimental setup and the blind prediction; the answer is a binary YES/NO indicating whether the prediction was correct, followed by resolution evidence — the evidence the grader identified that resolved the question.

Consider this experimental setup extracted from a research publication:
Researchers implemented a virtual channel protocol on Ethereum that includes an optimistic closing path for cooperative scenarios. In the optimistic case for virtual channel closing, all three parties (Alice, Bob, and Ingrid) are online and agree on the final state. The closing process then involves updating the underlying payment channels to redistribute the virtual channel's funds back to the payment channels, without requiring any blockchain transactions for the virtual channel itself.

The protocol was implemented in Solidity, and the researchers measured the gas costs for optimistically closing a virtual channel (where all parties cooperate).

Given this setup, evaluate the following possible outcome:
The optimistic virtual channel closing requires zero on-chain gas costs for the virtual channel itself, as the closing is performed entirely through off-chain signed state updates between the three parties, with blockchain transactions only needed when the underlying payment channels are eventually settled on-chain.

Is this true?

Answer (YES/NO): YES